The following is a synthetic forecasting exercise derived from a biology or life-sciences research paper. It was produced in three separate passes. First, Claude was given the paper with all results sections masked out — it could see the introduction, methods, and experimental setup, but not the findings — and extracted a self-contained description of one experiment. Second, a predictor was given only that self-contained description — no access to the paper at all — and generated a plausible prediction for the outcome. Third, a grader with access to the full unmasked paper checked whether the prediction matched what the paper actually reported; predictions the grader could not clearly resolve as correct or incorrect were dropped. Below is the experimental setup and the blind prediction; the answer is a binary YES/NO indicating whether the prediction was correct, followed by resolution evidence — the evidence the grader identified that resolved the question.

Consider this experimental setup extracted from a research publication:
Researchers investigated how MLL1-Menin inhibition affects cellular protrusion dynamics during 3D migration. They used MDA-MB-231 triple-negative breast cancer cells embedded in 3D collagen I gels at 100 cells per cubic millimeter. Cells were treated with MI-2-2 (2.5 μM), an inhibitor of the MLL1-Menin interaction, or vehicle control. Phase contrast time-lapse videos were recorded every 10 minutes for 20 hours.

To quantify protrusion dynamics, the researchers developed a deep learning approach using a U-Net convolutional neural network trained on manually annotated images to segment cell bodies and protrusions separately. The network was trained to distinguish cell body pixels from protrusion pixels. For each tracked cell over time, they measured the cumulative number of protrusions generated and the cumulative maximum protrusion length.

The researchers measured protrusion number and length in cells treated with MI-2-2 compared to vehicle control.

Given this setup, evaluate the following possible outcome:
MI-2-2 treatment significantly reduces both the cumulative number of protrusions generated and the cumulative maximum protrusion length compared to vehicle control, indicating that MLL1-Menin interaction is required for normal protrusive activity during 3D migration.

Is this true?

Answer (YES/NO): YES